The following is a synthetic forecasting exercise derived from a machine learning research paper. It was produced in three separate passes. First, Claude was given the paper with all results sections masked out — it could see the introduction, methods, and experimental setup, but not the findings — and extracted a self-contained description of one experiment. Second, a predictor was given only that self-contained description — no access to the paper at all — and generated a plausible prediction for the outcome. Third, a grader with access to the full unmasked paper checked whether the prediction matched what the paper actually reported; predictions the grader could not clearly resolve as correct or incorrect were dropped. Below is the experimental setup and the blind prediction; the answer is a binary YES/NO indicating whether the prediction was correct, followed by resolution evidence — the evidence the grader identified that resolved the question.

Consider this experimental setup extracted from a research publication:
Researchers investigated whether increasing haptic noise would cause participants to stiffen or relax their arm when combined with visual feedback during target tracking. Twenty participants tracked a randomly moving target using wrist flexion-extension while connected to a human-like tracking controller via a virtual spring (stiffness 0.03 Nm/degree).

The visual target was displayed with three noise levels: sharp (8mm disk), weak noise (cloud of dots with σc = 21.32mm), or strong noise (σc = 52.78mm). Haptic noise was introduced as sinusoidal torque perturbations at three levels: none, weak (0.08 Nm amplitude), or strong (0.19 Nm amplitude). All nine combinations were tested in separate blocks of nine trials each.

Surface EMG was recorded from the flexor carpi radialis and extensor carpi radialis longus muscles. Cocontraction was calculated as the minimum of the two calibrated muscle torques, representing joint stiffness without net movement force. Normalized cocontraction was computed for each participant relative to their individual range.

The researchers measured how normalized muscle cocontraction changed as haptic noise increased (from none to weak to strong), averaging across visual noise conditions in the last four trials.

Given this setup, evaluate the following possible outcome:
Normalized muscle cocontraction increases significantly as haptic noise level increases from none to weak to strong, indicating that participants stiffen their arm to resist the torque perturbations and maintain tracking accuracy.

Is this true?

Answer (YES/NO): NO